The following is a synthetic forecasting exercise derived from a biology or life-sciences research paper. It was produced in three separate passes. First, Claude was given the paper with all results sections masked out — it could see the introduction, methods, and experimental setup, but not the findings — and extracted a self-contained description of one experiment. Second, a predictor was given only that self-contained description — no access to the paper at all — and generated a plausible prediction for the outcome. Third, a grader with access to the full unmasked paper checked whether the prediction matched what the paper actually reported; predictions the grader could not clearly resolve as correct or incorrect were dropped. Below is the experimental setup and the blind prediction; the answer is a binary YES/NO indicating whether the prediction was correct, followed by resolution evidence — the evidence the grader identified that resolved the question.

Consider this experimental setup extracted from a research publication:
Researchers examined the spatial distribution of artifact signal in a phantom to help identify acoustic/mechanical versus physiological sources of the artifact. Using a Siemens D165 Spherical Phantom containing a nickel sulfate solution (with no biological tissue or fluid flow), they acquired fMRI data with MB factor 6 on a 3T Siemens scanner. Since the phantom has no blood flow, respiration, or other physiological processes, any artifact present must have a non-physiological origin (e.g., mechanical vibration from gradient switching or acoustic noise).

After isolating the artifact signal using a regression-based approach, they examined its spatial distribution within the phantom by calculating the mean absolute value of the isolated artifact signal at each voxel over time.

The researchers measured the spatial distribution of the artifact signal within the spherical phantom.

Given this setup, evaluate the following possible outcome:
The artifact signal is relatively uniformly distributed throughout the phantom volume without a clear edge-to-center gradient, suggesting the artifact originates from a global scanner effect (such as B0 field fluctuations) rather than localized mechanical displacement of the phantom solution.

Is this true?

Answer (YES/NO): NO